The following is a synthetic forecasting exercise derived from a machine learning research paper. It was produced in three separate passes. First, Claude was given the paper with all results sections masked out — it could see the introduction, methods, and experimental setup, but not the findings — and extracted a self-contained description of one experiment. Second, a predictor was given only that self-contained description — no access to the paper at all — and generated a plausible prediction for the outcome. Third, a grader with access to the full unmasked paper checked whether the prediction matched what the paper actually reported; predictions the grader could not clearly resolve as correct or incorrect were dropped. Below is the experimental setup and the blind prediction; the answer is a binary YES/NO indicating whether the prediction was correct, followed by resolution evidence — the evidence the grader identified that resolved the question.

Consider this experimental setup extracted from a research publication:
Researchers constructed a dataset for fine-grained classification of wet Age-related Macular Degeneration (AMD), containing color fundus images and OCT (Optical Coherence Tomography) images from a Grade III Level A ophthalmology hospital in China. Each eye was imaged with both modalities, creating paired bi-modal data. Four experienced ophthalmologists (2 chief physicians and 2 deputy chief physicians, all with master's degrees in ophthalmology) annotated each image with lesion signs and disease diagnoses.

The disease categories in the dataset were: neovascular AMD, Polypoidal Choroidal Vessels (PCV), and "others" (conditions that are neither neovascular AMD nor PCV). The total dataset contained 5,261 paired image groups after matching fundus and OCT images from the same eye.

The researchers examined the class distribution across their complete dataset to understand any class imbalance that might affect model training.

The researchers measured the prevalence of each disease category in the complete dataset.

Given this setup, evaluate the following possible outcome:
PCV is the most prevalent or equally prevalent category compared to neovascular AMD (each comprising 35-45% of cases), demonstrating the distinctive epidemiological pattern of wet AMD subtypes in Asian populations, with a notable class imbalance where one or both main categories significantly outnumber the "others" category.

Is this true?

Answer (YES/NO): NO